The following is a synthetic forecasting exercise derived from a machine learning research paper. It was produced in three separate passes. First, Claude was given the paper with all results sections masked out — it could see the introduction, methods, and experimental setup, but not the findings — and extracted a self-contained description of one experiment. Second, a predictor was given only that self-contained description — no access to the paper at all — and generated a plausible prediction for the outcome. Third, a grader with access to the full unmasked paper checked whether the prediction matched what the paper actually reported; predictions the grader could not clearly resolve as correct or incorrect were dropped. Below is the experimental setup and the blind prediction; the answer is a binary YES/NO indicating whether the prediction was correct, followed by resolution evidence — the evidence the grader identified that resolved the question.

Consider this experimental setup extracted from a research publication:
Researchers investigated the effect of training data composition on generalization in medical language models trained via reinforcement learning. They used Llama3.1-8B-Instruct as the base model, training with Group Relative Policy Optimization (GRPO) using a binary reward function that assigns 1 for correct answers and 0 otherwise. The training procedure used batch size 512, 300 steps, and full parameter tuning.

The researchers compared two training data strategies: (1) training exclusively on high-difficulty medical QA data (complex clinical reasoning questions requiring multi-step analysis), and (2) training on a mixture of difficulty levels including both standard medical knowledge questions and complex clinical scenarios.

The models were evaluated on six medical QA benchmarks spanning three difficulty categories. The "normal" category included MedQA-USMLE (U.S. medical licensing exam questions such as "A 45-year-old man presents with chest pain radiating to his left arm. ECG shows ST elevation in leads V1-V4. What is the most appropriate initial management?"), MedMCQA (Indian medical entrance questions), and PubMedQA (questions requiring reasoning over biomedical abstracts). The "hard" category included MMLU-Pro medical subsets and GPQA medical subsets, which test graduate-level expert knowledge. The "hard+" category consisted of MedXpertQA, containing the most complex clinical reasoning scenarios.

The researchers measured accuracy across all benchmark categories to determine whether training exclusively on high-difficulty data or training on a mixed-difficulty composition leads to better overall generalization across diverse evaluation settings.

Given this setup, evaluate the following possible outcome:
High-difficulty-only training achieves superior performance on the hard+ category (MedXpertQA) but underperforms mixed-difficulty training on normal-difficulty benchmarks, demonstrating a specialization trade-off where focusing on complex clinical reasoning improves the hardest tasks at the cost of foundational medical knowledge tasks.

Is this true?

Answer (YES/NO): YES